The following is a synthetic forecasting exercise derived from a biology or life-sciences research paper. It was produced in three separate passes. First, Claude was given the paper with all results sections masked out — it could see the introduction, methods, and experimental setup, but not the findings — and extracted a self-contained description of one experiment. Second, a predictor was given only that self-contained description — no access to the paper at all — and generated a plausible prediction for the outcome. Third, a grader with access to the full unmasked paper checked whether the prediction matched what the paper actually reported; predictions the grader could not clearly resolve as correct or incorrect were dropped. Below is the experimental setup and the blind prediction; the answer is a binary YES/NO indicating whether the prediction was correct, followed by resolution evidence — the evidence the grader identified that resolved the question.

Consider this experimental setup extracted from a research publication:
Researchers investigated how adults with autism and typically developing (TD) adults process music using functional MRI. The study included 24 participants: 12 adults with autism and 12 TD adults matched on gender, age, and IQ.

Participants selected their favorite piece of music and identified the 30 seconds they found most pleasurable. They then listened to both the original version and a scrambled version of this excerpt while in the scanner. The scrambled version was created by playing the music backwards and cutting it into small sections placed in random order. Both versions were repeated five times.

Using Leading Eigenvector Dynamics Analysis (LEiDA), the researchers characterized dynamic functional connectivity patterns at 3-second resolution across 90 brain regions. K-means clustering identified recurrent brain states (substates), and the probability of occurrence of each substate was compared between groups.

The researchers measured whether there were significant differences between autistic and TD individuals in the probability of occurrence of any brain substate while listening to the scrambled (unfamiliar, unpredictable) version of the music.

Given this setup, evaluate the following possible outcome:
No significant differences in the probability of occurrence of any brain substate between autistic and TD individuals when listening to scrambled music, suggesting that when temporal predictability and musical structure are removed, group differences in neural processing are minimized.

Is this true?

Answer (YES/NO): YES